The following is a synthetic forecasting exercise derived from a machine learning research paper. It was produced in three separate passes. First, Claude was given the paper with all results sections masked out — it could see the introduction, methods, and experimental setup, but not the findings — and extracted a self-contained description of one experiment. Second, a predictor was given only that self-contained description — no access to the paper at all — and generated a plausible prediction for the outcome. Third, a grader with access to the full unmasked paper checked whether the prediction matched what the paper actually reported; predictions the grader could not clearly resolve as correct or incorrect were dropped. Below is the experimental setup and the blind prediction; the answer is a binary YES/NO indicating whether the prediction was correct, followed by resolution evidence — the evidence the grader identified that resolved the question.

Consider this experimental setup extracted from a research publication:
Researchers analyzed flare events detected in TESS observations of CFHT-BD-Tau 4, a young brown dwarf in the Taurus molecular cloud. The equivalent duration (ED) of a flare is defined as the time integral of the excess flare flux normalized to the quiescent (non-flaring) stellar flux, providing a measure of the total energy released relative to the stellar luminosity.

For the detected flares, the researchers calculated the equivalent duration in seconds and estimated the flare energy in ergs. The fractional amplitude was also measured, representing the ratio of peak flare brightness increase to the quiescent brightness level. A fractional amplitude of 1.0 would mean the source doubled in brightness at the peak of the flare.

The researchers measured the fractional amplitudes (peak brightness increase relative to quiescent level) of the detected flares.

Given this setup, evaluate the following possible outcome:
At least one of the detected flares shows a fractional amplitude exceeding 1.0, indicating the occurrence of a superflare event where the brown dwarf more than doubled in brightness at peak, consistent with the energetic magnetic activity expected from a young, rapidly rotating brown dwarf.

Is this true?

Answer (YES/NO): YES